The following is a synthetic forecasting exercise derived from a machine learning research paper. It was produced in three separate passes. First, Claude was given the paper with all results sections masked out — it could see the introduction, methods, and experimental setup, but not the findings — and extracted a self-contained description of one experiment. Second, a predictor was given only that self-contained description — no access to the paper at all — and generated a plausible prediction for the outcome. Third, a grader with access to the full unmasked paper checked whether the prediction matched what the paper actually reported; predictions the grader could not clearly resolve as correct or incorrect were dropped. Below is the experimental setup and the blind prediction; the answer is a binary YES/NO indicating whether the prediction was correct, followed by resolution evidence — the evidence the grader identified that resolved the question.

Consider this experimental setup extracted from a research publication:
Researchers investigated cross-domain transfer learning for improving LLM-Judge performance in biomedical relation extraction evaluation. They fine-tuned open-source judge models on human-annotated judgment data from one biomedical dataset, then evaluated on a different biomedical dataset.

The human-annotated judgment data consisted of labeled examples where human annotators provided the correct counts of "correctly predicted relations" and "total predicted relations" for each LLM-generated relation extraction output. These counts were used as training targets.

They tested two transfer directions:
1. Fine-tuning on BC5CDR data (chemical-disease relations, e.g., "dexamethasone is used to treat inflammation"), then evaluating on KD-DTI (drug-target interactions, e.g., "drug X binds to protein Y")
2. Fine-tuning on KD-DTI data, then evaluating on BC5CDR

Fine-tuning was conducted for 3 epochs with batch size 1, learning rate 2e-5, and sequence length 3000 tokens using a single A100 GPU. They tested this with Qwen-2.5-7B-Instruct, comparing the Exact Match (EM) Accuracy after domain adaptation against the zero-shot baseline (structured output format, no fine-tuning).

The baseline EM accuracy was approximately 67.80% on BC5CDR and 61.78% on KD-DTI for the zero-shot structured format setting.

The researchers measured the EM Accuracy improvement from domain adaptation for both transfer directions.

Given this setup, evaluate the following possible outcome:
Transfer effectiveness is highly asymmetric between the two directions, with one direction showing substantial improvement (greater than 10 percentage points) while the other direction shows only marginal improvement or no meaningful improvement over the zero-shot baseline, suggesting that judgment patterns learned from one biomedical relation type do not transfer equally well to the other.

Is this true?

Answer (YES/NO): YES